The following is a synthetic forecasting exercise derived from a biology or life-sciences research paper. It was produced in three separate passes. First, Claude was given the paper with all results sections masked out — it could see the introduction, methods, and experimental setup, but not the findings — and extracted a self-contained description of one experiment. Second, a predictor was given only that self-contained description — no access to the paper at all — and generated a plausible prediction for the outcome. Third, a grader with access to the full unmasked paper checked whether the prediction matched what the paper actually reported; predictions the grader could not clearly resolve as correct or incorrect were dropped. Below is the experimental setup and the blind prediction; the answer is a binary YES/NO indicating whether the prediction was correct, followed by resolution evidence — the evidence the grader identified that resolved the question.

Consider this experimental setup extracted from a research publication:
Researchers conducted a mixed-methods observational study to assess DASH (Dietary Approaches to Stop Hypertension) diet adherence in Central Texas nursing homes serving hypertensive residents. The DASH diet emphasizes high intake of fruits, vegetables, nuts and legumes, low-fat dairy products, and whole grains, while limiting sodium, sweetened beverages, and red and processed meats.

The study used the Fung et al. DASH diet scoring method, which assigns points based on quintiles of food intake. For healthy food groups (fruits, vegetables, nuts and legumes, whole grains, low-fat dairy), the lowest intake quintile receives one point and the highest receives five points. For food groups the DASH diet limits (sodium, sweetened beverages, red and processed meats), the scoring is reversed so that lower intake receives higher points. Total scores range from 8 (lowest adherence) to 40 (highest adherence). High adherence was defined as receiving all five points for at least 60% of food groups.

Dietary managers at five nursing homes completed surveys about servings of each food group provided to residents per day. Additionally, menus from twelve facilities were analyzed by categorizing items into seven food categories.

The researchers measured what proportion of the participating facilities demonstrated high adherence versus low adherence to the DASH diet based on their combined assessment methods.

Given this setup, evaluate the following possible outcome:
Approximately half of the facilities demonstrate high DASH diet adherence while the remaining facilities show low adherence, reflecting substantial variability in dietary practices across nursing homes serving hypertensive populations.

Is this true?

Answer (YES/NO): NO